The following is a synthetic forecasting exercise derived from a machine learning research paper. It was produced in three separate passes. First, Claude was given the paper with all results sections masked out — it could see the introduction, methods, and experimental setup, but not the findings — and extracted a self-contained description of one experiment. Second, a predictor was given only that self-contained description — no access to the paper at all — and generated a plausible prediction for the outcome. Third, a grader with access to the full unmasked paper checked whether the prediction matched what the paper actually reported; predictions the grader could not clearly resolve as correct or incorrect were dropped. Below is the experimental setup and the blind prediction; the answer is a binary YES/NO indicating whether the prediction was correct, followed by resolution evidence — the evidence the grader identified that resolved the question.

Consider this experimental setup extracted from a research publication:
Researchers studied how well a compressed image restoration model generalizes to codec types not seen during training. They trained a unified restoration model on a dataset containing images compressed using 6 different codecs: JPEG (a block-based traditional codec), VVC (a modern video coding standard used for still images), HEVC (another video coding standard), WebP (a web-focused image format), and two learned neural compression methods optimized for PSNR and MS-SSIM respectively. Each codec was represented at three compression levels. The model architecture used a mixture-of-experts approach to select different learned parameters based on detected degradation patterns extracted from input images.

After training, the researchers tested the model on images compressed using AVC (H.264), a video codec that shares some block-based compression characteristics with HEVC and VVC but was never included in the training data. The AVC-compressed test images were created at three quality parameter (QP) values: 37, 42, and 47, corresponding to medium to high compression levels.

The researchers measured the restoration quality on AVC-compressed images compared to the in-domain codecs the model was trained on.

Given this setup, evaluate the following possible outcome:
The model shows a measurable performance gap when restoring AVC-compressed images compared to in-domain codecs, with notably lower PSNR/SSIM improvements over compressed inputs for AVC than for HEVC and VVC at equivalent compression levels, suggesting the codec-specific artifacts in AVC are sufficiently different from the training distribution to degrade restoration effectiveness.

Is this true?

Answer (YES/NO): NO